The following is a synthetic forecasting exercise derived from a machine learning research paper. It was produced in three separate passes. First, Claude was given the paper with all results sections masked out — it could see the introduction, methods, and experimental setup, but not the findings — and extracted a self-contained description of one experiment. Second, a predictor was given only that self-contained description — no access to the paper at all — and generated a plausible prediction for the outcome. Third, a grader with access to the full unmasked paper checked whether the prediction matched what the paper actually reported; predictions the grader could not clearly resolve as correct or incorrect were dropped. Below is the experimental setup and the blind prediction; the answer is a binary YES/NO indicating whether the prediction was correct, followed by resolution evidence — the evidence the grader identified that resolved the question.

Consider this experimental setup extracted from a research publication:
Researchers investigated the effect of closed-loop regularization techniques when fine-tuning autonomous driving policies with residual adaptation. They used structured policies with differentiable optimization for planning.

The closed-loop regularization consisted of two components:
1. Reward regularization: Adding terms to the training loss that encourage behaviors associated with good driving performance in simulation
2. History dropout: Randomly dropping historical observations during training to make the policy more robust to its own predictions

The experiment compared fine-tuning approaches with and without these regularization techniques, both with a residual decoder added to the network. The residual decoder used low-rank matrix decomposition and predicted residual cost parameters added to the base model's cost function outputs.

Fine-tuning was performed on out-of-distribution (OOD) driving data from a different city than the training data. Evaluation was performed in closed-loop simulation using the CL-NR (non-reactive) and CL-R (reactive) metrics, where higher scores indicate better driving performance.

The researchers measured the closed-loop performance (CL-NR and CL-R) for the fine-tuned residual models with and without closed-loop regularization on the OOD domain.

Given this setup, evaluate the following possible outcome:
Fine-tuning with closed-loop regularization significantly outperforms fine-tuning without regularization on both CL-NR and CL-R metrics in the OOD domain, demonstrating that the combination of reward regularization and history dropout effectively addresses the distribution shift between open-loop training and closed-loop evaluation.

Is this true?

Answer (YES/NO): YES